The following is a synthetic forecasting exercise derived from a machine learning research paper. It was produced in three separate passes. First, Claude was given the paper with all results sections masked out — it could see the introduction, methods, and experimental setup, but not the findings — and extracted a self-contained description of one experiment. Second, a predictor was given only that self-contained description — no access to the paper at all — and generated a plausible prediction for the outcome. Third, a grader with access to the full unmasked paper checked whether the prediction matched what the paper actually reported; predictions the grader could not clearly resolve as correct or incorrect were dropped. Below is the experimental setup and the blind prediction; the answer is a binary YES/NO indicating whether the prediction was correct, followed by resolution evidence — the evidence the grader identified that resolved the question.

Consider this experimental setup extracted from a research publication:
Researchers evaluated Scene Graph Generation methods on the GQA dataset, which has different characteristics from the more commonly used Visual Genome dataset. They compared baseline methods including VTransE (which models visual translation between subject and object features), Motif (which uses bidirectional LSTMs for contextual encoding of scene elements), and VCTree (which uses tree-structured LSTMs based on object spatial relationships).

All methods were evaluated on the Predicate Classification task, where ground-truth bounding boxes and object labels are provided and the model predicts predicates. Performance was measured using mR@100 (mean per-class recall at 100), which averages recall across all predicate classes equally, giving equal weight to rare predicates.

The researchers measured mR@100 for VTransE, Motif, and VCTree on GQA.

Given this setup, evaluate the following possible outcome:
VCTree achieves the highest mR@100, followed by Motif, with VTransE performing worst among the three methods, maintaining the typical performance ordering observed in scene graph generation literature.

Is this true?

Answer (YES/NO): YES